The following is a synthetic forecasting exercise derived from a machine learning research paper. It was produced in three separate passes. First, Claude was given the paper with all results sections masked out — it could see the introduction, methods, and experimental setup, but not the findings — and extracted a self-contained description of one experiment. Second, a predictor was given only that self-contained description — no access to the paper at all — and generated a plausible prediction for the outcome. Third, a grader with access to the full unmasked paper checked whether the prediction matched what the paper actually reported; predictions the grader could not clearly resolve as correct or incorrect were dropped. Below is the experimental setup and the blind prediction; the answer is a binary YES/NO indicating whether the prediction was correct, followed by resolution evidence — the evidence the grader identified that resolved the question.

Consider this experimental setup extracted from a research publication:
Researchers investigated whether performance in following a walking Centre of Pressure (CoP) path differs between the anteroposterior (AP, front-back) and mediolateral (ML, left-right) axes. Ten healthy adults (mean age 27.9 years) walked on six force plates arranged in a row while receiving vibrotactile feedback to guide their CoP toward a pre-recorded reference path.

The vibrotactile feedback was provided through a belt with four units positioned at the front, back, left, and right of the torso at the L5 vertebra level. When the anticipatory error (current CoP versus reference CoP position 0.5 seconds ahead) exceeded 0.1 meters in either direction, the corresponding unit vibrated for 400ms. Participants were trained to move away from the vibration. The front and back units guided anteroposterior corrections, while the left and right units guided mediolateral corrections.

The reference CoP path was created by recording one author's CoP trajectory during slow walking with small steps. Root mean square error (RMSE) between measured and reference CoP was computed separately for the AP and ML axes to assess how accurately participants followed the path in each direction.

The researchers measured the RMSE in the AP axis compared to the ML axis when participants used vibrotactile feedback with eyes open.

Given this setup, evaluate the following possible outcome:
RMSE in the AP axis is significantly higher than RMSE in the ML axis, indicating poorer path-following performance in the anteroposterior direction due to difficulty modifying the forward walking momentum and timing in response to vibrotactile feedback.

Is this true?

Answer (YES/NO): NO